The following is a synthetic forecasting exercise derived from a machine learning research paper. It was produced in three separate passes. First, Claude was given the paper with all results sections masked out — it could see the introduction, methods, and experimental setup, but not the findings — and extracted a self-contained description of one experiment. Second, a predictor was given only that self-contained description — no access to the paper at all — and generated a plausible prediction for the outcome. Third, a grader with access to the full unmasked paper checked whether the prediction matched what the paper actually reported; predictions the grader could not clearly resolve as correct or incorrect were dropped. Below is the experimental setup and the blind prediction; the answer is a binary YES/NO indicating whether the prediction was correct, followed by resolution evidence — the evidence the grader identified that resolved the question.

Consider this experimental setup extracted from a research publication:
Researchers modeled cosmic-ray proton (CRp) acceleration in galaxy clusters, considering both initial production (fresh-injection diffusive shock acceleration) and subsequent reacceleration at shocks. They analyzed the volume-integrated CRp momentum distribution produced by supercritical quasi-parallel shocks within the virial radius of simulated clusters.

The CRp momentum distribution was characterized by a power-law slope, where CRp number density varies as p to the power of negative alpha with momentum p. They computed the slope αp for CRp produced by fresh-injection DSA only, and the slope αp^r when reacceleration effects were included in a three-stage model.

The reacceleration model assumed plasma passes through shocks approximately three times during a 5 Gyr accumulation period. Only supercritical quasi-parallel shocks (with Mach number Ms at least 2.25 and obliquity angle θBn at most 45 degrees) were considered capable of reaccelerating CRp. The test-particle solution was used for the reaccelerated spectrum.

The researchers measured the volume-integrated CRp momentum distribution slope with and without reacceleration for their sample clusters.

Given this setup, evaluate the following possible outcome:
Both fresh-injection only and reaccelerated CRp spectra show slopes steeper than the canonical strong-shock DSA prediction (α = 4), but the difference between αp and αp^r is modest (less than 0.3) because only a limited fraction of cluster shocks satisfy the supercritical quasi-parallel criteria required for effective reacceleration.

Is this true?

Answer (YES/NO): YES